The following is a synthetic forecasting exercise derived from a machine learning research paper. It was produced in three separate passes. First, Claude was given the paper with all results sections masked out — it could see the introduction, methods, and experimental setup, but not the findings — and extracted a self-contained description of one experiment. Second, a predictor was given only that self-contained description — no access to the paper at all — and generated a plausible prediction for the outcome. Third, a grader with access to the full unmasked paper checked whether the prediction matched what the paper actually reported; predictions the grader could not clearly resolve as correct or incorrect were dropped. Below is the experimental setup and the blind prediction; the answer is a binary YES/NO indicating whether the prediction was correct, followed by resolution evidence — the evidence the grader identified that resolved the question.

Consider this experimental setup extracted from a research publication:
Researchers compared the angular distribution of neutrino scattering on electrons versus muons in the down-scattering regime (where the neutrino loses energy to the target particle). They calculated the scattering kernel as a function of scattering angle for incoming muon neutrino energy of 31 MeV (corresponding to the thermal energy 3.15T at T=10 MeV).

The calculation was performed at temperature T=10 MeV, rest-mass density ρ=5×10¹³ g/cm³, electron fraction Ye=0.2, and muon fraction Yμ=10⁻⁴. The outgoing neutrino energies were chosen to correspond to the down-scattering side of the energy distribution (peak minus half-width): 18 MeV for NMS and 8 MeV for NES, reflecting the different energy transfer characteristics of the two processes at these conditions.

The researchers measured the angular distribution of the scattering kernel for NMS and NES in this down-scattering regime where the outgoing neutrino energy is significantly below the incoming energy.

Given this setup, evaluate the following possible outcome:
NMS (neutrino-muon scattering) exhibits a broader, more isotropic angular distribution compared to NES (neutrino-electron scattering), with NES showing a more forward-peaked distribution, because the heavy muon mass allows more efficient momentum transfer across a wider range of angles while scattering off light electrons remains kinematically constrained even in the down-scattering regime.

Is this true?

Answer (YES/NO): NO